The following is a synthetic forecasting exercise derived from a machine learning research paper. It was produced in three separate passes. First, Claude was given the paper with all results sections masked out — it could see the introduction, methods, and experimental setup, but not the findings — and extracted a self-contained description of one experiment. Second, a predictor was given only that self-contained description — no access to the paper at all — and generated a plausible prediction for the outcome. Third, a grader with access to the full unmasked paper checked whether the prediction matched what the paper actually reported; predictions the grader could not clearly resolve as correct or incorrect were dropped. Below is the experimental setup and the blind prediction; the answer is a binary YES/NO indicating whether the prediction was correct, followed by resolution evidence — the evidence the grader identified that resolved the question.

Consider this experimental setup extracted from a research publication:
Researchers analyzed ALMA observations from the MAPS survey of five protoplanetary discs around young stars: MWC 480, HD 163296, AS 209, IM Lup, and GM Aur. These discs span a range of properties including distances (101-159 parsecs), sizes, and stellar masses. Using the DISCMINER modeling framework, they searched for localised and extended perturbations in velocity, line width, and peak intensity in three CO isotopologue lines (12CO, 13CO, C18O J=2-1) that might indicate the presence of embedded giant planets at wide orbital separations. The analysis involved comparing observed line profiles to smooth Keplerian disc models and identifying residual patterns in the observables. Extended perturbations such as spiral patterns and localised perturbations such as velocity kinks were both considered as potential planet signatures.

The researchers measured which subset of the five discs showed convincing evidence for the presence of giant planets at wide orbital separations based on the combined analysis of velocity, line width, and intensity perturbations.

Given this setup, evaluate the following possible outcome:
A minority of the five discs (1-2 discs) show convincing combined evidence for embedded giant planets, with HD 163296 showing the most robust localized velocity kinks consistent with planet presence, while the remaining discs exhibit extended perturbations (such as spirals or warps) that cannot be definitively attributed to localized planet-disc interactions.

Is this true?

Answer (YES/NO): NO